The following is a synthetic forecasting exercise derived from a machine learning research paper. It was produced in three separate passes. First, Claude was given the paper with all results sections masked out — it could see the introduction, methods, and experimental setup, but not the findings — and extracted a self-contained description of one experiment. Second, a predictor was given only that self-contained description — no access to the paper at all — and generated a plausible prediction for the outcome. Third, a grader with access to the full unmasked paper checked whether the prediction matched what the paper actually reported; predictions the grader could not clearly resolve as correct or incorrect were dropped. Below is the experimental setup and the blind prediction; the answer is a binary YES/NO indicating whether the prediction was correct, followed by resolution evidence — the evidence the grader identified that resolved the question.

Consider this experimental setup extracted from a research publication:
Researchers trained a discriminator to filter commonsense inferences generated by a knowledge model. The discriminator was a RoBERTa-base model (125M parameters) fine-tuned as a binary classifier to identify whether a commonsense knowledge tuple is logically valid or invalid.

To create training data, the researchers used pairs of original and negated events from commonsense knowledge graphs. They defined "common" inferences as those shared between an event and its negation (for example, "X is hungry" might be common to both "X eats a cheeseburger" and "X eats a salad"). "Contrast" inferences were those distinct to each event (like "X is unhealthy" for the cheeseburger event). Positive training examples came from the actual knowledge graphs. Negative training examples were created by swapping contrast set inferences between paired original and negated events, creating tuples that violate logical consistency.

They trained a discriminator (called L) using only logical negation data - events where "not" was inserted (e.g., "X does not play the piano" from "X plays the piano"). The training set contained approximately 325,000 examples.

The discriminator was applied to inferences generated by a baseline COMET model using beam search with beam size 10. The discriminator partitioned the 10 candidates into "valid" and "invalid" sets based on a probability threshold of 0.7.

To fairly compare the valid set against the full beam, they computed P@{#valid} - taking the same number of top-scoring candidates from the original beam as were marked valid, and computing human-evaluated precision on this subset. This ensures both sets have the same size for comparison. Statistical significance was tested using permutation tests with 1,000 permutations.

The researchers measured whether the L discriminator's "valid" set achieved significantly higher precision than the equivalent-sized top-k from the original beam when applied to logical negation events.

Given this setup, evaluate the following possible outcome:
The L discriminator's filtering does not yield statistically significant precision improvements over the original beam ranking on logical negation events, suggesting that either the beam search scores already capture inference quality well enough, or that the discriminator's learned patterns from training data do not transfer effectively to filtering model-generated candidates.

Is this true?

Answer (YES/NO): NO